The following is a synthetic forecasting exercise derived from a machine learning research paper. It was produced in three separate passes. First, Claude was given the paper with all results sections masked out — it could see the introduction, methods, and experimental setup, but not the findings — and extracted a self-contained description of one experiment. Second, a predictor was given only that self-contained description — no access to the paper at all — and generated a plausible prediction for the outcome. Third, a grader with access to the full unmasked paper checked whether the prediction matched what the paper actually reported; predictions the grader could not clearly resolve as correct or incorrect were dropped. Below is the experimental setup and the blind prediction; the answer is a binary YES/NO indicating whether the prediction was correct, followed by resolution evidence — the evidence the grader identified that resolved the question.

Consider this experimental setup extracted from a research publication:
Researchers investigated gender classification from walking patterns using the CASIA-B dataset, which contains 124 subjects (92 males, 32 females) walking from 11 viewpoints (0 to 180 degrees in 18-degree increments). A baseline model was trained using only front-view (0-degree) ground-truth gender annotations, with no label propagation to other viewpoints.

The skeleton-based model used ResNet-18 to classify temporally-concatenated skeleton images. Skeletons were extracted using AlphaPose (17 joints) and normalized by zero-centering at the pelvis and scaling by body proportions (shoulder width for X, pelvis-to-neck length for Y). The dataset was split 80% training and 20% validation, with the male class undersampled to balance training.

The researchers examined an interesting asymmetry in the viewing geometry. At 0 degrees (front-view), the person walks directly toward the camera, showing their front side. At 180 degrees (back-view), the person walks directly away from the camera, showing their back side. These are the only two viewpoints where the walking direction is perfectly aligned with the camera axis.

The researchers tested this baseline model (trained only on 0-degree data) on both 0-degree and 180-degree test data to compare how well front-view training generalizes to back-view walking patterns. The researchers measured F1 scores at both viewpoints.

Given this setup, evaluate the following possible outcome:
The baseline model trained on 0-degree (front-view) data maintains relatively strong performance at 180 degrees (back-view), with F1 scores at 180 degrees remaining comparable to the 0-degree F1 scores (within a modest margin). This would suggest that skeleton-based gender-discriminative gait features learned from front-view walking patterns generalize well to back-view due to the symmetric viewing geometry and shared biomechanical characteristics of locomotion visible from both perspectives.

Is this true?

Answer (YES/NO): NO